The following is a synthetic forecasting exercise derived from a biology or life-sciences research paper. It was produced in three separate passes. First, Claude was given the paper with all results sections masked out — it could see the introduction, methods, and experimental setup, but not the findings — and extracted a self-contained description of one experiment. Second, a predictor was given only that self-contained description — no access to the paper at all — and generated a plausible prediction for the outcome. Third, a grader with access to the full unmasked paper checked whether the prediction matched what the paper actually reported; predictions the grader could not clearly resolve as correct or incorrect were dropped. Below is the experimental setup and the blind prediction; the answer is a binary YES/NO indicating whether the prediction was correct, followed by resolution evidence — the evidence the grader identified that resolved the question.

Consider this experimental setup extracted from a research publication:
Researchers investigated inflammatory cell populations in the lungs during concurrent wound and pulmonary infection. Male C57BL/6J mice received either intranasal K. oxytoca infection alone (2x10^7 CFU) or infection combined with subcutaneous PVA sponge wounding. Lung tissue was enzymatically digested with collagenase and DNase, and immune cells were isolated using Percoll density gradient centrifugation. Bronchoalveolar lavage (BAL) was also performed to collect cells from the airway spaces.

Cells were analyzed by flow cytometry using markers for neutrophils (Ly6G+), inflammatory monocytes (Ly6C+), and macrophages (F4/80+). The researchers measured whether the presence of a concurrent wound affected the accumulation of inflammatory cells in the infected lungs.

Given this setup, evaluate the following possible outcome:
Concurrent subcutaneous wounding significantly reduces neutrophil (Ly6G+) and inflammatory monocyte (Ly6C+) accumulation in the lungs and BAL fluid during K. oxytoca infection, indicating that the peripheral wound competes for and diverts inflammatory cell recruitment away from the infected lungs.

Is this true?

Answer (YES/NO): NO